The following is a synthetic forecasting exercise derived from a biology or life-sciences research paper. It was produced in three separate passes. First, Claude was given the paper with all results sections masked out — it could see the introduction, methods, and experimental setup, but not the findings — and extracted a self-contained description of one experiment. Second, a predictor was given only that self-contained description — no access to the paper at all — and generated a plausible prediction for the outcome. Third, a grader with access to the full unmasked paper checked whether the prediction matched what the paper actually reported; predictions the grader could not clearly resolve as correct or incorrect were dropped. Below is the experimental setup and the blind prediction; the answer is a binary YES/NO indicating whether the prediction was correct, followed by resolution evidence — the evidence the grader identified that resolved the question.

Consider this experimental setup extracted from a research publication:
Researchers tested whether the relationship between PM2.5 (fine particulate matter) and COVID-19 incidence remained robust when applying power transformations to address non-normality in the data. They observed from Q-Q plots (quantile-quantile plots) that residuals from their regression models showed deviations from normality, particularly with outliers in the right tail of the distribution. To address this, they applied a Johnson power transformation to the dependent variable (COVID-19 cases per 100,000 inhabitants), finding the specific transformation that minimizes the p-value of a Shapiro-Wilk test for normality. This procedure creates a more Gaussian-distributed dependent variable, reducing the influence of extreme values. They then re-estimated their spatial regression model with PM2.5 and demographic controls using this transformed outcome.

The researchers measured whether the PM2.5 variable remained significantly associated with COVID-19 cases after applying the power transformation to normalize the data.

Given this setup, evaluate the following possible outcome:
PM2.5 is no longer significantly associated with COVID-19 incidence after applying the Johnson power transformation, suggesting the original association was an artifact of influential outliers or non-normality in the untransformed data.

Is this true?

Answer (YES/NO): NO